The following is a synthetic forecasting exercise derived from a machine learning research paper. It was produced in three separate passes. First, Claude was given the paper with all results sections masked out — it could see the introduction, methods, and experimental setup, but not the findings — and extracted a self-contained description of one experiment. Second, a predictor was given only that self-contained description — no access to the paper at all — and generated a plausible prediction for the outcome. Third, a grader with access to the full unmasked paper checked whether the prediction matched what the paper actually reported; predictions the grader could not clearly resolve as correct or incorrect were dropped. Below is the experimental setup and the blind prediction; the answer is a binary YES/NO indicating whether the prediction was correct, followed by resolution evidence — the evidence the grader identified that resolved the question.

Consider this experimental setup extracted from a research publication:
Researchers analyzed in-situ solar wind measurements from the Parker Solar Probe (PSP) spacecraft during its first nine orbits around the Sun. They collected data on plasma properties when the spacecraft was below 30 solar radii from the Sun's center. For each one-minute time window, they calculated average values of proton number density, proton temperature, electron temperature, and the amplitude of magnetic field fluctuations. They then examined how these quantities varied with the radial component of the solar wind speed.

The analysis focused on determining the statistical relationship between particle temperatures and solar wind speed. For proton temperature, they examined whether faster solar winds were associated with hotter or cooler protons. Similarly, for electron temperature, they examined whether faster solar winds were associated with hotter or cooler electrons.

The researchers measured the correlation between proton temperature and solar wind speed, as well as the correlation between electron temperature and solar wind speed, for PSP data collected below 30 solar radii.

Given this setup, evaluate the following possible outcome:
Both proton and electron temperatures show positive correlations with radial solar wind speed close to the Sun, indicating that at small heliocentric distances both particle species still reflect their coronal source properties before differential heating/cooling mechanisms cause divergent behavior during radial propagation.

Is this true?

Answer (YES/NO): NO